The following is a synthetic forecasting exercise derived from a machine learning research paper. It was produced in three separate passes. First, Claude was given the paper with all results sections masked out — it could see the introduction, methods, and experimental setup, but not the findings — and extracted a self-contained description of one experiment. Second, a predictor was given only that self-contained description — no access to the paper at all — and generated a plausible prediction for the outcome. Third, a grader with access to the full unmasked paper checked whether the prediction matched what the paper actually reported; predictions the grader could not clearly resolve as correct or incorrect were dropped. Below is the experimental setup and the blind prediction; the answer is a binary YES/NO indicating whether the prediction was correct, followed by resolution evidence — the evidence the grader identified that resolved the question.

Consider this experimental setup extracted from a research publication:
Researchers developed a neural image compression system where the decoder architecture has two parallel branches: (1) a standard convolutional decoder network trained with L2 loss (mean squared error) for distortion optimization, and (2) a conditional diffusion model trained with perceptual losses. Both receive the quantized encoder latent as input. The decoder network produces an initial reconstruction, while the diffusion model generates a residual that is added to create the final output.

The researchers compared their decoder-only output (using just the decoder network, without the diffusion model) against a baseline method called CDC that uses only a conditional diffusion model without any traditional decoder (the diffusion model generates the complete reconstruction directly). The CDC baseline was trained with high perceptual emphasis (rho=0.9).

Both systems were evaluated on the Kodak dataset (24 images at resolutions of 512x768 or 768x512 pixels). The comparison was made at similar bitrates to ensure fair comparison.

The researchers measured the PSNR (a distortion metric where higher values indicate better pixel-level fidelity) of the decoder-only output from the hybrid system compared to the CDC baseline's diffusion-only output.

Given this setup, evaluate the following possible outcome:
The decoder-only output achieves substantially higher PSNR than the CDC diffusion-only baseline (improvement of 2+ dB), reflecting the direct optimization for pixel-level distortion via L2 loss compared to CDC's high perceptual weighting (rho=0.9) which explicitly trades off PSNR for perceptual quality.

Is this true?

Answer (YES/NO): YES